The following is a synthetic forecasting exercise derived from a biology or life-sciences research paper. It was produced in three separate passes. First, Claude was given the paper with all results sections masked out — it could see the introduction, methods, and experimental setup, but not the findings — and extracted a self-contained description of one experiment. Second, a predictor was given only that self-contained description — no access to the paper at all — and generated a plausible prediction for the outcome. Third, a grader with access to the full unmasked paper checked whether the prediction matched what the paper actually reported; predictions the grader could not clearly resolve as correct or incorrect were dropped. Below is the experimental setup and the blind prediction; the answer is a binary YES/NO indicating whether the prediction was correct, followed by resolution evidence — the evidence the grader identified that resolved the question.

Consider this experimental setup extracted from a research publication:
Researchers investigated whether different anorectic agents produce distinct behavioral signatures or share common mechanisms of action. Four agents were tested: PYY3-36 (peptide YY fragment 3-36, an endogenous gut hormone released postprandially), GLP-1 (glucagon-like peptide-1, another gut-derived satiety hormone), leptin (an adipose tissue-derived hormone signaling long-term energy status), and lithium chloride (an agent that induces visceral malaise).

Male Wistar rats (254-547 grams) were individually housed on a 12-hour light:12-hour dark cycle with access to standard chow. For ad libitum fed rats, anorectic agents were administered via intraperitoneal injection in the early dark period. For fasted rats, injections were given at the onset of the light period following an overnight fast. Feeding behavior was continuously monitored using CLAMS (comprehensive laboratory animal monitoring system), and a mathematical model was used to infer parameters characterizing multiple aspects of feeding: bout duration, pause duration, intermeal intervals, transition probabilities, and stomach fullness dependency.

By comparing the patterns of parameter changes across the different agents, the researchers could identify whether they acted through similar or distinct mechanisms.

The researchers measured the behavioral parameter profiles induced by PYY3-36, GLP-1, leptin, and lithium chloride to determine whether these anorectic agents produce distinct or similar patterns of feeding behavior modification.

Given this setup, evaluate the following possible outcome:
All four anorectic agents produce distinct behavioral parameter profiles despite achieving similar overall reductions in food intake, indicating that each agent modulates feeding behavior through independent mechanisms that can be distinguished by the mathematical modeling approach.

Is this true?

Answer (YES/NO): NO